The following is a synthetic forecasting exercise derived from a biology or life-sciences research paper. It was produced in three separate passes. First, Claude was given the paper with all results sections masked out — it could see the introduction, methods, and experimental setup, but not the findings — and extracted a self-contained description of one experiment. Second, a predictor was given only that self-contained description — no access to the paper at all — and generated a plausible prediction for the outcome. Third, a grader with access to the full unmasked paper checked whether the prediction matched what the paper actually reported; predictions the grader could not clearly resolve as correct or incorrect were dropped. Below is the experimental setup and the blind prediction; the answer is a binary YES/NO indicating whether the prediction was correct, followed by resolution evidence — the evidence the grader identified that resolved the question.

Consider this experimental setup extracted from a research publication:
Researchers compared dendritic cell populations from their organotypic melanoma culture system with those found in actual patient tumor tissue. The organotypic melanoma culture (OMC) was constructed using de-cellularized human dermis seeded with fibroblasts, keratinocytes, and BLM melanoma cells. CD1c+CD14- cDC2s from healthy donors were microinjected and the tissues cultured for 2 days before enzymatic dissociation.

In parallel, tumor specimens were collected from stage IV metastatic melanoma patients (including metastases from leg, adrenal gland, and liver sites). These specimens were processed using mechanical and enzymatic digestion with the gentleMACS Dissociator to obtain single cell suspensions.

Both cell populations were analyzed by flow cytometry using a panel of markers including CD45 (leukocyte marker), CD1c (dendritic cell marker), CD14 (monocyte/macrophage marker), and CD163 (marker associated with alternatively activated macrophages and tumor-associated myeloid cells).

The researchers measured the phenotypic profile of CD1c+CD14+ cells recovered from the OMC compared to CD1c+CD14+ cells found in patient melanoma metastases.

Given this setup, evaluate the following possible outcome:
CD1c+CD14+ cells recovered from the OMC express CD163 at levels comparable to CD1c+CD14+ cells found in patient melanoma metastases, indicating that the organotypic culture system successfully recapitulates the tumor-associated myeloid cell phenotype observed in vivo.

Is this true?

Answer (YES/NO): YES